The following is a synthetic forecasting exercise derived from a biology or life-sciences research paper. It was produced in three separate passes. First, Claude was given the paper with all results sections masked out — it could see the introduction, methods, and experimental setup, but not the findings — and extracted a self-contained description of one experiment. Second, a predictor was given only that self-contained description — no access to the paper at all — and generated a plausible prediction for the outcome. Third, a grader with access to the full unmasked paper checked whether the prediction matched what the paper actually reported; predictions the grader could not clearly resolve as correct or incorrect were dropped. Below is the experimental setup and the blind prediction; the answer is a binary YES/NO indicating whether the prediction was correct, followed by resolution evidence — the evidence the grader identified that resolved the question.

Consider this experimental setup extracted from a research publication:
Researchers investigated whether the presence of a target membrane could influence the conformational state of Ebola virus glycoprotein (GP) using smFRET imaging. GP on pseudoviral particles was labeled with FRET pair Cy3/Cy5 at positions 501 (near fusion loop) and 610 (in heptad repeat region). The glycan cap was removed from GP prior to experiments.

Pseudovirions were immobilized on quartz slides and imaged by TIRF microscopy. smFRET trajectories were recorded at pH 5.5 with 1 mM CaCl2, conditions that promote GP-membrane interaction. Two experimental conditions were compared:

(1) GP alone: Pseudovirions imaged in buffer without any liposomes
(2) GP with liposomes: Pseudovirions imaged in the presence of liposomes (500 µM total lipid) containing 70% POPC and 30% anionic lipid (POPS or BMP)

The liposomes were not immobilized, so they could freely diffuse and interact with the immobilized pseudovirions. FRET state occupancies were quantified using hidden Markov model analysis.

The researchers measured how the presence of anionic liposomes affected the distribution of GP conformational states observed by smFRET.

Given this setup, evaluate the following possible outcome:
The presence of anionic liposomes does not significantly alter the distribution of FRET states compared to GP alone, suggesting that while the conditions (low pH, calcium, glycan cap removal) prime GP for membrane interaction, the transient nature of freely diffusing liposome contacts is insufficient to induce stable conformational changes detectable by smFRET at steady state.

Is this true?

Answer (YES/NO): NO